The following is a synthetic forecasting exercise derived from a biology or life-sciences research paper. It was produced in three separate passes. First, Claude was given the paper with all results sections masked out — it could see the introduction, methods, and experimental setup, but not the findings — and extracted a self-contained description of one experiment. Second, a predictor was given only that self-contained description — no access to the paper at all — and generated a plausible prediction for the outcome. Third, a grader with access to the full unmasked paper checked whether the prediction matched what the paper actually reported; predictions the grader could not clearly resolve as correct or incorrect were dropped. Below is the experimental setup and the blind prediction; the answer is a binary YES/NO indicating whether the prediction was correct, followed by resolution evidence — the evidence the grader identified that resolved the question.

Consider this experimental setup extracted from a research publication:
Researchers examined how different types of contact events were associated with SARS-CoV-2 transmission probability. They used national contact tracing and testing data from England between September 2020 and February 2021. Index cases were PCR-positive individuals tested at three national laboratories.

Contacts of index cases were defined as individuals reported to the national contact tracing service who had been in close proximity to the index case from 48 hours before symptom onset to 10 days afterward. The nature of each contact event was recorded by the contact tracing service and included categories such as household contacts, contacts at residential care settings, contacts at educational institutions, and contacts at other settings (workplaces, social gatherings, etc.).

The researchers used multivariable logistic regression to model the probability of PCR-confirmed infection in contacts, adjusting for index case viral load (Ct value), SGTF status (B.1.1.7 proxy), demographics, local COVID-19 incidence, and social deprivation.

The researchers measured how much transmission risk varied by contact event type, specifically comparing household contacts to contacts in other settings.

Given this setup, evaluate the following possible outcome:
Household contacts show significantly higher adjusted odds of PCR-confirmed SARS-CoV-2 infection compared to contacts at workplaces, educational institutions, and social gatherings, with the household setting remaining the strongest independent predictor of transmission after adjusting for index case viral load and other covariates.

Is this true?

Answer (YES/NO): YES